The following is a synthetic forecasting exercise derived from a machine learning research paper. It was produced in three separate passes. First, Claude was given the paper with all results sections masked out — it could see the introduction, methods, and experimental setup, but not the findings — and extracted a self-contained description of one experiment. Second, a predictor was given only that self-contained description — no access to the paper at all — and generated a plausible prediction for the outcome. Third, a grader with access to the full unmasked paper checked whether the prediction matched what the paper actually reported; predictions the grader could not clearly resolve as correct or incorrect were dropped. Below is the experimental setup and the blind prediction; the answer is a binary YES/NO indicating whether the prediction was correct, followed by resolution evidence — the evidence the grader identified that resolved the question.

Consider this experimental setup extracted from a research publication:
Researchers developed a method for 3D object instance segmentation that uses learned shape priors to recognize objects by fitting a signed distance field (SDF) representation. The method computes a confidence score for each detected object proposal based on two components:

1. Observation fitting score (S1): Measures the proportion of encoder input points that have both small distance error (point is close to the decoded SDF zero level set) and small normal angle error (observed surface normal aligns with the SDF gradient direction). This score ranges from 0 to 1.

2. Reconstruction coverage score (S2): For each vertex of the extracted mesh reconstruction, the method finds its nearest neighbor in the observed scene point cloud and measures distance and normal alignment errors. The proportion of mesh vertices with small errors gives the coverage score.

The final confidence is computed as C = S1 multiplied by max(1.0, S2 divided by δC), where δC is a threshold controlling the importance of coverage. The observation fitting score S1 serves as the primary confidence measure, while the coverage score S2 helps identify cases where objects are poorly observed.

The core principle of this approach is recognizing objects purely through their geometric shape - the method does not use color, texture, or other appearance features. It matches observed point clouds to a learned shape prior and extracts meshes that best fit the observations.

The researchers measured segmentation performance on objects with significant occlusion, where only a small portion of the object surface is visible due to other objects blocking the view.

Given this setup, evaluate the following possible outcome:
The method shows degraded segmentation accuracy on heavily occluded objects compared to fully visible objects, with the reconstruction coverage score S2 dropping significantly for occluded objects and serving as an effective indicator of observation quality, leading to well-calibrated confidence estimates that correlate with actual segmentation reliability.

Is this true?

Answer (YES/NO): NO